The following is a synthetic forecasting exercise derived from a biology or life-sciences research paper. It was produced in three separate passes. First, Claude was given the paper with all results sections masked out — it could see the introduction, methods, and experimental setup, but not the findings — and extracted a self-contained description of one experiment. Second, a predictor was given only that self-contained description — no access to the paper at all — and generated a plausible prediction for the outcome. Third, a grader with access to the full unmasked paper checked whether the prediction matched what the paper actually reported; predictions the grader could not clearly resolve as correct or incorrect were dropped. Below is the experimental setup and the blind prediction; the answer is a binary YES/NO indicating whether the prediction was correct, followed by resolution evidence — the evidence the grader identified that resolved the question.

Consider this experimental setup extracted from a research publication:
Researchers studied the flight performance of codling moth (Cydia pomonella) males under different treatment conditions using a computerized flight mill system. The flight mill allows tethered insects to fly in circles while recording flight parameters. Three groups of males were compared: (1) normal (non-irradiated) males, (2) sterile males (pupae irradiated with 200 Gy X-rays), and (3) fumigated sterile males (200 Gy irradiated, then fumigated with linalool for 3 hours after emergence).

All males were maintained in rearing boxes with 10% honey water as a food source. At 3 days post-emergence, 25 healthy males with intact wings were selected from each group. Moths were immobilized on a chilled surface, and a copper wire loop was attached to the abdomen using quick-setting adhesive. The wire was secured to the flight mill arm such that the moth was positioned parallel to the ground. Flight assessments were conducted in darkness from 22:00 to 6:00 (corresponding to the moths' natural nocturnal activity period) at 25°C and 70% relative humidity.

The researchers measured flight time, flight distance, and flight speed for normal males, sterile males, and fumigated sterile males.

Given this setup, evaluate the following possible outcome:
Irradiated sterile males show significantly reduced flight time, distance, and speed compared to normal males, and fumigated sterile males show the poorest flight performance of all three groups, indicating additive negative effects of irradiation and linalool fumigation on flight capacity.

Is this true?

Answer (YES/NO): NO